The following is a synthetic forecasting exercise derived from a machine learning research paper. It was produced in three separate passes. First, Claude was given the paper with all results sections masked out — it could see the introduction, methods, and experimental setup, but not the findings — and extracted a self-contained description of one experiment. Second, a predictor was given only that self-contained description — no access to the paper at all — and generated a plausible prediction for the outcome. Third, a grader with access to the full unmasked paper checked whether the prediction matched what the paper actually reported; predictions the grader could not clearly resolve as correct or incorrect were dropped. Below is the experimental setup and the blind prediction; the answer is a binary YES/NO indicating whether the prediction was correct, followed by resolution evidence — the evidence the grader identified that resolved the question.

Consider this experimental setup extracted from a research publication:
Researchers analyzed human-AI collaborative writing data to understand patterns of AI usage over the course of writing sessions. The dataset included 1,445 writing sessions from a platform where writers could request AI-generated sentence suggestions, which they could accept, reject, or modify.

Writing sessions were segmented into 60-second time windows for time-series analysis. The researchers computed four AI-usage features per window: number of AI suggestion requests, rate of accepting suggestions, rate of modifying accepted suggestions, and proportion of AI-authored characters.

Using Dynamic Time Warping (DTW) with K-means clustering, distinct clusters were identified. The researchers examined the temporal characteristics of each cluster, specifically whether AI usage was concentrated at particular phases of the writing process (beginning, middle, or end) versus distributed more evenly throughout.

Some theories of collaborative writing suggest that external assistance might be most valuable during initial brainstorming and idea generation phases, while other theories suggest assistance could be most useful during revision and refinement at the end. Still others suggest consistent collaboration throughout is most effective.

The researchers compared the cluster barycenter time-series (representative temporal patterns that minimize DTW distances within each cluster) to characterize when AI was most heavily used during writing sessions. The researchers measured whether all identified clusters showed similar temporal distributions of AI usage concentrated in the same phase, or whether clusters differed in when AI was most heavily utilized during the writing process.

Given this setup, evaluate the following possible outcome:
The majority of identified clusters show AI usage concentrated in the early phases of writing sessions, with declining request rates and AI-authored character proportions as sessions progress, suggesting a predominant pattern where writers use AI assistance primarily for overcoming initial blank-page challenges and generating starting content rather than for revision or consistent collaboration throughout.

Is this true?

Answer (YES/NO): NO